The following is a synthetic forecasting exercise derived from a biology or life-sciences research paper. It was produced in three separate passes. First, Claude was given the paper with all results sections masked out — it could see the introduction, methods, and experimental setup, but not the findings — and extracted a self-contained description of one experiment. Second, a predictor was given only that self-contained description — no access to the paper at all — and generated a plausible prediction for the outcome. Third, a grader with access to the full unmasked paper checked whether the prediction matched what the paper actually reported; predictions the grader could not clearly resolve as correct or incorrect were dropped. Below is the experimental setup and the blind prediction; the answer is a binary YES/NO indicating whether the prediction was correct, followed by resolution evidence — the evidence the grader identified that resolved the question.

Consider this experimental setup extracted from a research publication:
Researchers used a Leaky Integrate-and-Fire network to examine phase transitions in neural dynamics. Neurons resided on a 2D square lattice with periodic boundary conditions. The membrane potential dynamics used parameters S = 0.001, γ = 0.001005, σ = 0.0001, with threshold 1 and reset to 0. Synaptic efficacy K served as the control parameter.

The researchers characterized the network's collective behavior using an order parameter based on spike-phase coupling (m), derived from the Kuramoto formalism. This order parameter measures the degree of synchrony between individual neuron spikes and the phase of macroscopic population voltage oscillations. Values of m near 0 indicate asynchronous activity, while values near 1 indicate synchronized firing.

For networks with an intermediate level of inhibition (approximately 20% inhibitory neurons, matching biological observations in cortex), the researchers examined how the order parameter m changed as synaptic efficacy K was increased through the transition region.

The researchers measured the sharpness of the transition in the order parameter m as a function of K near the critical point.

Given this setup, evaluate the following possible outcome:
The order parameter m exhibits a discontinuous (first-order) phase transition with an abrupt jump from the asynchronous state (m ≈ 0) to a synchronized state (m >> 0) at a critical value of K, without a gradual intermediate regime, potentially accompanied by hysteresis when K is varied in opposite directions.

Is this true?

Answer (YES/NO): NO